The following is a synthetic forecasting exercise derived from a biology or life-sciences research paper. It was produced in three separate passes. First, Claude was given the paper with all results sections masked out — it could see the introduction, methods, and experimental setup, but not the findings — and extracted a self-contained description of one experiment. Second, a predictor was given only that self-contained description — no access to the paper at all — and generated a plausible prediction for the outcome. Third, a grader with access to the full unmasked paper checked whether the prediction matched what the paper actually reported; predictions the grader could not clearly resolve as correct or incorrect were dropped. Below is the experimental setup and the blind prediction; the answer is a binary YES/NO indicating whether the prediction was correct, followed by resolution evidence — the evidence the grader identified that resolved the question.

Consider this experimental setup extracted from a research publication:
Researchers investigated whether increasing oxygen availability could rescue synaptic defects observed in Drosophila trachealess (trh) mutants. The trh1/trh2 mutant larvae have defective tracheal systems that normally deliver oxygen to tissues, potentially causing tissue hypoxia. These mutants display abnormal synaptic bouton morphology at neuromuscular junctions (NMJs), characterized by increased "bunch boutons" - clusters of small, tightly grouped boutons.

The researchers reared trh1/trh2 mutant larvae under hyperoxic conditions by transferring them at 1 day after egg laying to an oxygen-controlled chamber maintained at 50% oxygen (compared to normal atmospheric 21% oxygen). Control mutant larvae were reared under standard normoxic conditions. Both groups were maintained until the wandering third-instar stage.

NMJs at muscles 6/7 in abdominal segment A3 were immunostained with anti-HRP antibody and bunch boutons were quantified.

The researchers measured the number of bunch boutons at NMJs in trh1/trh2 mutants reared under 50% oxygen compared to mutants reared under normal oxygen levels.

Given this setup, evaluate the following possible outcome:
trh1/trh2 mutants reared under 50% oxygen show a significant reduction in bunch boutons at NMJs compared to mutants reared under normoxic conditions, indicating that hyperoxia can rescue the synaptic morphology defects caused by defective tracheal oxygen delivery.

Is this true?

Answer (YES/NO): YES